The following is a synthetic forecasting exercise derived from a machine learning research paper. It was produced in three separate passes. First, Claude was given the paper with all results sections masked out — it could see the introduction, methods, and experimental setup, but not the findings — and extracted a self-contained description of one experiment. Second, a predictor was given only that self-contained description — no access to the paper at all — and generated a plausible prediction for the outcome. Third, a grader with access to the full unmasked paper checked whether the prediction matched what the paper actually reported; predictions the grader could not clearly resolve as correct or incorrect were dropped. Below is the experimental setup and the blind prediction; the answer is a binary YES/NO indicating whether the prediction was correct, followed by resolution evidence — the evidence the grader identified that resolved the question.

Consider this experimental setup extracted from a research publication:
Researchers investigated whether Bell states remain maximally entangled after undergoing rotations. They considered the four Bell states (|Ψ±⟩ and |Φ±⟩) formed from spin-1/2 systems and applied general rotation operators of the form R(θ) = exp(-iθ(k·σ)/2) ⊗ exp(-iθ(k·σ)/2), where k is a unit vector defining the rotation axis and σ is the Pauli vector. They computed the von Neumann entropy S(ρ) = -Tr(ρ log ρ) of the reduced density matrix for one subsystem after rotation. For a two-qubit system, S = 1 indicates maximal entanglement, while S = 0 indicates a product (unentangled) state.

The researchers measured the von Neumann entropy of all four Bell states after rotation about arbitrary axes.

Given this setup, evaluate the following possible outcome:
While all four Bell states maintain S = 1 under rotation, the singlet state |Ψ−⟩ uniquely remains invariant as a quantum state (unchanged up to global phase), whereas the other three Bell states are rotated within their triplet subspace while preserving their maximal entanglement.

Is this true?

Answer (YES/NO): YES